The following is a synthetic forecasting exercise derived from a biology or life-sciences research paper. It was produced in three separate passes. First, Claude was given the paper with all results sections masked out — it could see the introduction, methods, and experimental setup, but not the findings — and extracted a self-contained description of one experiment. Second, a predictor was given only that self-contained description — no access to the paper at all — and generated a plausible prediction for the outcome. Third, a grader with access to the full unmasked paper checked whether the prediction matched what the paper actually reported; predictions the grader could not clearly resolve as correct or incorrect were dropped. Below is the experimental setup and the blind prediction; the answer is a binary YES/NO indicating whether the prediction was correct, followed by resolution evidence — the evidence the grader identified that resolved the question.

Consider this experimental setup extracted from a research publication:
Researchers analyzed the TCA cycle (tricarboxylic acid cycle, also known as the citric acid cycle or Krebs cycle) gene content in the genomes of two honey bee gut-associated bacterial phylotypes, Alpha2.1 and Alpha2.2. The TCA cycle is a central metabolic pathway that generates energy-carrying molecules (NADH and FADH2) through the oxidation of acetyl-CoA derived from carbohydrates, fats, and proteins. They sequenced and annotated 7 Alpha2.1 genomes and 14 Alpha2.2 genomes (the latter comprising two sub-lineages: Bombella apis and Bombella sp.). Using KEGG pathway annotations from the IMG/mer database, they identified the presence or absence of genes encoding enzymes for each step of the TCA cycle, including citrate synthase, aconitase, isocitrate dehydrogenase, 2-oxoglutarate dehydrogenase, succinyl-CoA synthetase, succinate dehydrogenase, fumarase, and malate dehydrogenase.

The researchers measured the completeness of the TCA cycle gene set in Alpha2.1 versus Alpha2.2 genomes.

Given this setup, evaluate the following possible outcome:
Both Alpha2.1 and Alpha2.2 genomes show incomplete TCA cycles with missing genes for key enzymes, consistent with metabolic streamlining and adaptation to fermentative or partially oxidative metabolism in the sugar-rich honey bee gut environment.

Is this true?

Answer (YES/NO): NO